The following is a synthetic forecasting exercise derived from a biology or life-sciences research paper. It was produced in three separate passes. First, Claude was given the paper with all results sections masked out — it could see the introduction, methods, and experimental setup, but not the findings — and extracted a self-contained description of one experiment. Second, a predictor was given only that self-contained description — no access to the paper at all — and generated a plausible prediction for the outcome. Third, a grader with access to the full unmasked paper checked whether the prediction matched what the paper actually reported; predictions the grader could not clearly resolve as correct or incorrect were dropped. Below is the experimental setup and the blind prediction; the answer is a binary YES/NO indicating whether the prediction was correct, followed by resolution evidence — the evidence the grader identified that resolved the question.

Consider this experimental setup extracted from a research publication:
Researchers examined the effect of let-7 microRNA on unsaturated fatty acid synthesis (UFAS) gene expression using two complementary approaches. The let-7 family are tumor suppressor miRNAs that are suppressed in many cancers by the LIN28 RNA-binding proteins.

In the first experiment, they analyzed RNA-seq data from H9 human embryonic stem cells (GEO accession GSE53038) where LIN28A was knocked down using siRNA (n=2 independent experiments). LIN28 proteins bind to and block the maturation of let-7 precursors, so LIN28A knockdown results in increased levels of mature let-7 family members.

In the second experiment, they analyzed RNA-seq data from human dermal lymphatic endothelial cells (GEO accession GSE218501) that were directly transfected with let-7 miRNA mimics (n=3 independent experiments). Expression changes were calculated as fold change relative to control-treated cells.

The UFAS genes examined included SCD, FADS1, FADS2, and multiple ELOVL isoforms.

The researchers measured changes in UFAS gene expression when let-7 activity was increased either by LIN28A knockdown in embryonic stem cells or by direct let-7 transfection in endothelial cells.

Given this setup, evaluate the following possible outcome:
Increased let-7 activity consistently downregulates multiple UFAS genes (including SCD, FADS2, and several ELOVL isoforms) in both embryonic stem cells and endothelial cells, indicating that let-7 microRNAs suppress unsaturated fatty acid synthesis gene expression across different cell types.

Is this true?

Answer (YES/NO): NO